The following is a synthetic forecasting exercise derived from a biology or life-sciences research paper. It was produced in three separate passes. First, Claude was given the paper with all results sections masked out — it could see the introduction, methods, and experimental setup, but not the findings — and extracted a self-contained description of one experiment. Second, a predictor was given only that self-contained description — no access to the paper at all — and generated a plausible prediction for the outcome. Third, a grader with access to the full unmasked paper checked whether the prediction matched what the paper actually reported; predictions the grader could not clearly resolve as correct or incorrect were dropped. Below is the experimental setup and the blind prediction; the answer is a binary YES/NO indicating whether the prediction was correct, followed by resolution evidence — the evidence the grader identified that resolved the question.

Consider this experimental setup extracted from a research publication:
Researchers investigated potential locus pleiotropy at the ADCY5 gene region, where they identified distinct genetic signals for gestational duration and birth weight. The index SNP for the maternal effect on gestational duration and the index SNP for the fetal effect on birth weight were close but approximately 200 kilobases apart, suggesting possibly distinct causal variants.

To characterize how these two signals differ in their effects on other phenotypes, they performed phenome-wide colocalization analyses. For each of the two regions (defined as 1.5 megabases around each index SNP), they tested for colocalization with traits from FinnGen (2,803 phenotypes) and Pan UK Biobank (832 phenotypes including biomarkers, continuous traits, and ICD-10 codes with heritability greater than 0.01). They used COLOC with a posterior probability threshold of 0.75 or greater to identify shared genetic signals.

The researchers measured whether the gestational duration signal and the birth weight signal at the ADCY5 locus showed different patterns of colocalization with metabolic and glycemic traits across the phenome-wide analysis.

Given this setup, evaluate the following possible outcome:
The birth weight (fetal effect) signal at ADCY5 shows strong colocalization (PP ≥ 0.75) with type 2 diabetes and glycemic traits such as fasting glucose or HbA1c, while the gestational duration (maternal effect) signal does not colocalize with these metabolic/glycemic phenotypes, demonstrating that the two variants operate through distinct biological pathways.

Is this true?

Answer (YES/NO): YES